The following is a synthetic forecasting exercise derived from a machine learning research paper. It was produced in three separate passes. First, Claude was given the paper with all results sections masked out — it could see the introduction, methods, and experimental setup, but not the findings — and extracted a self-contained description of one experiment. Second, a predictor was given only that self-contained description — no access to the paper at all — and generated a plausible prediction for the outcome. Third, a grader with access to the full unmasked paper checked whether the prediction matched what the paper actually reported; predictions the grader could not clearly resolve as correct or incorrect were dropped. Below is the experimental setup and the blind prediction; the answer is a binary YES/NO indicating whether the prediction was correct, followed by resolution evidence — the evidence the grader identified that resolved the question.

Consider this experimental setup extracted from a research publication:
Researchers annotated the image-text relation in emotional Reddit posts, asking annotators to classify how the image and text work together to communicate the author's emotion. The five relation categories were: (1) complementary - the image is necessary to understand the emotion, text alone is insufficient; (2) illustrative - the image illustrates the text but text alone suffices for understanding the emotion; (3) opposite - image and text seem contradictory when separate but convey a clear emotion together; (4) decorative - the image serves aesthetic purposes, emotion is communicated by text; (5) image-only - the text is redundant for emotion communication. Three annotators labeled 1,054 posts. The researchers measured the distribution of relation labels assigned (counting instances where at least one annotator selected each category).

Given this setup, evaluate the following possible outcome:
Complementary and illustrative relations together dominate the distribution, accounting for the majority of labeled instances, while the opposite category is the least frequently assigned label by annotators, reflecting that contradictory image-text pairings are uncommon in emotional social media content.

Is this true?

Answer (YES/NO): YES